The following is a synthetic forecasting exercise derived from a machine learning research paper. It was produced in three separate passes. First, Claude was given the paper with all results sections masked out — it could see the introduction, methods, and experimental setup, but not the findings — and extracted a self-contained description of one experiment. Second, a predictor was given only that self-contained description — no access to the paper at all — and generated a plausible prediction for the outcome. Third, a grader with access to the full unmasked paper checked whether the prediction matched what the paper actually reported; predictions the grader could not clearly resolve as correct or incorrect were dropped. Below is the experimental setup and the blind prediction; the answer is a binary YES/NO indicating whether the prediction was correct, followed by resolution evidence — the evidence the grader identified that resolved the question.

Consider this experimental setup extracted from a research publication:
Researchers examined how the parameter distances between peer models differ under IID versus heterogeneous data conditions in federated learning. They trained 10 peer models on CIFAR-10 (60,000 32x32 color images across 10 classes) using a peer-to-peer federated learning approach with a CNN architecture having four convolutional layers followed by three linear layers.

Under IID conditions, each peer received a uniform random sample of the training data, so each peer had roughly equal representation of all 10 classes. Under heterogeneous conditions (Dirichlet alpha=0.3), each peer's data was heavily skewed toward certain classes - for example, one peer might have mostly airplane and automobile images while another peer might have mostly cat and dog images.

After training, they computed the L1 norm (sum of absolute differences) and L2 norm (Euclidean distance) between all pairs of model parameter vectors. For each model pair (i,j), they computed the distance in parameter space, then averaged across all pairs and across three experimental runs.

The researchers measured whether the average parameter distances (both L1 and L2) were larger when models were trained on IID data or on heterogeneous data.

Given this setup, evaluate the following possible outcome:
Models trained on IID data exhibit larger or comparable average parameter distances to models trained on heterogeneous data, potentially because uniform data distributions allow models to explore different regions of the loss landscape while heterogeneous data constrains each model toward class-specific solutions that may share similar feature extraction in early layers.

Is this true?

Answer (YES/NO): YES